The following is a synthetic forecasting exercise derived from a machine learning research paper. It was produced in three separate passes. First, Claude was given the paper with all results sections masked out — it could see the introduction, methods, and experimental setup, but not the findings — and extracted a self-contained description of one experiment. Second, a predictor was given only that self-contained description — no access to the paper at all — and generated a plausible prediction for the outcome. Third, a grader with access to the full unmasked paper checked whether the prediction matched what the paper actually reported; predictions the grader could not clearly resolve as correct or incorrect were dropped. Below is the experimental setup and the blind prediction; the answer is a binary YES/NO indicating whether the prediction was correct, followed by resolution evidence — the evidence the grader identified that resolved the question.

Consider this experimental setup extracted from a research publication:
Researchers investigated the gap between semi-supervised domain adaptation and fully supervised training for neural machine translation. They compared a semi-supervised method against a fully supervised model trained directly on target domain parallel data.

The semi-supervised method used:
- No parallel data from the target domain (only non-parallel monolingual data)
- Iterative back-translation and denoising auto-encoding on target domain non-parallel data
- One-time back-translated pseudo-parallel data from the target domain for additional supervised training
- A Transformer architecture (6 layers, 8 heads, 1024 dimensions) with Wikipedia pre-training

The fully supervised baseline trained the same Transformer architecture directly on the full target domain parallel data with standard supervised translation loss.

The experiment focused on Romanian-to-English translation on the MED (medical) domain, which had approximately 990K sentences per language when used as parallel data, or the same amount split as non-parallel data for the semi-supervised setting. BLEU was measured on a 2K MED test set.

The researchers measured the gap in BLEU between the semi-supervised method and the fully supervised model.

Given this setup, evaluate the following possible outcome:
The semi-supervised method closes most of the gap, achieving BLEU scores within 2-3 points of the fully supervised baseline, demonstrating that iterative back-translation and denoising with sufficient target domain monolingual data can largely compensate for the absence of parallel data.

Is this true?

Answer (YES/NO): NO